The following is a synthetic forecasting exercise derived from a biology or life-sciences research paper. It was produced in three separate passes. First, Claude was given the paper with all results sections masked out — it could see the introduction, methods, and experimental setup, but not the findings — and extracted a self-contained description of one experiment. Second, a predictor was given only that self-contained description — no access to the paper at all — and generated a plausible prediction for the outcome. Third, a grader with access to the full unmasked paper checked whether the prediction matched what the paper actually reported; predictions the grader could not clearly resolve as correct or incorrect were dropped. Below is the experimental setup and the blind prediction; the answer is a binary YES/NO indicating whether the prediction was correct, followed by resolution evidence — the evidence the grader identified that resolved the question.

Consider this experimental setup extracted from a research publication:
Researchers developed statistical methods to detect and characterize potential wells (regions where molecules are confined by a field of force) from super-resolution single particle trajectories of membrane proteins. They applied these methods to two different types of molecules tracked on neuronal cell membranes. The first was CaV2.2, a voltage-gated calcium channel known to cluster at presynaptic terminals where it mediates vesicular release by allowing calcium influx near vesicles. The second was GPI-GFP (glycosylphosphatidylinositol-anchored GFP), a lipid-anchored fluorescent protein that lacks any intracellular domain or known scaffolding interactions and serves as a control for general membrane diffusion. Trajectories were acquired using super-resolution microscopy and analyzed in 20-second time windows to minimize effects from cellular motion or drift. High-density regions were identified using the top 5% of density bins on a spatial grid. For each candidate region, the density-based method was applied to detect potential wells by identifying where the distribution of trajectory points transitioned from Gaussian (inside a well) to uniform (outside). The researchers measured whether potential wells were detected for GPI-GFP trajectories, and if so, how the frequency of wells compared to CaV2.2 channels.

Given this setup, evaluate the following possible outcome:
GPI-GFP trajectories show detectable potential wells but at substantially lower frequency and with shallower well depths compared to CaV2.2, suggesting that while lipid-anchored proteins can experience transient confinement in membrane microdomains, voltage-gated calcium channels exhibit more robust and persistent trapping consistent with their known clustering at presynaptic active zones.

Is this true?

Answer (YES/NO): NO